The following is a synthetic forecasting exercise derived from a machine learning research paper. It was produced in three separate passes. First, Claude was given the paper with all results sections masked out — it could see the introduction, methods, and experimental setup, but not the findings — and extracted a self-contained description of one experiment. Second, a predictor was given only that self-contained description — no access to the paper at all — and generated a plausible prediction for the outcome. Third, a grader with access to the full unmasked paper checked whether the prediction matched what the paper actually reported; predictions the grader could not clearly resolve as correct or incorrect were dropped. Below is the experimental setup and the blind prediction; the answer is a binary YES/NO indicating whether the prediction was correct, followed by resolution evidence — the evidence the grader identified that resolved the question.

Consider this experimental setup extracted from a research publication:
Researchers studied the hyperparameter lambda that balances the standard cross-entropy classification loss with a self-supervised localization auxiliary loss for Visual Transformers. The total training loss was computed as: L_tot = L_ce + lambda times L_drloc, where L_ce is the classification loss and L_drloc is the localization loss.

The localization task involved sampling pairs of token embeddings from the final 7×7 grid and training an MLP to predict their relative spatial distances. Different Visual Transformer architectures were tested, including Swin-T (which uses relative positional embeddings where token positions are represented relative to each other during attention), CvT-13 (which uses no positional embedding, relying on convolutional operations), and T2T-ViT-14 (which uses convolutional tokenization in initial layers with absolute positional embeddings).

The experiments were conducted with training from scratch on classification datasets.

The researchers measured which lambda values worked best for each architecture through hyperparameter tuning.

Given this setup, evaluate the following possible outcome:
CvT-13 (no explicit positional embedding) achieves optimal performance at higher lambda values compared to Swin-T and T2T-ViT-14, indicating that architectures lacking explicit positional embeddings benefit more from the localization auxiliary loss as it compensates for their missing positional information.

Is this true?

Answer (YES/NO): NO